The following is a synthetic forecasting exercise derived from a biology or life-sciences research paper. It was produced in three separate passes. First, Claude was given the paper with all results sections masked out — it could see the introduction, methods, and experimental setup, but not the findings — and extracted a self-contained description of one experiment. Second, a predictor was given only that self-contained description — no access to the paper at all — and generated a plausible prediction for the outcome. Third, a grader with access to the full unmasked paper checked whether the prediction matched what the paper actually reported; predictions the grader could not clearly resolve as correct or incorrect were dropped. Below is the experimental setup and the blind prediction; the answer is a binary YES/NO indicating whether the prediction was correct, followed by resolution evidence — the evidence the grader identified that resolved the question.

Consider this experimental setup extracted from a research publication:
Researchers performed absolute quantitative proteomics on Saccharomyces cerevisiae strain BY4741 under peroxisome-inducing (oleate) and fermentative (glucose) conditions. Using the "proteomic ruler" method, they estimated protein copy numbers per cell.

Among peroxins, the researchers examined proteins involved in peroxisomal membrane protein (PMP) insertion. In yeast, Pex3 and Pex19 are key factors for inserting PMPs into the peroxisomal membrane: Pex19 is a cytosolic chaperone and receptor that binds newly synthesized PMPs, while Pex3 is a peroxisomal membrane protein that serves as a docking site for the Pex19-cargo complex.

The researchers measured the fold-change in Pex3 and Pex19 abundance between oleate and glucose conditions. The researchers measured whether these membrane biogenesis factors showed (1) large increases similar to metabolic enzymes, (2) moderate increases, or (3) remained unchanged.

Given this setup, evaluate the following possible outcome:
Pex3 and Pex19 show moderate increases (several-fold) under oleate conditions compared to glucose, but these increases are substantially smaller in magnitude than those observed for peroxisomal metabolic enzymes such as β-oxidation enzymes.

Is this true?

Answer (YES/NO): NO